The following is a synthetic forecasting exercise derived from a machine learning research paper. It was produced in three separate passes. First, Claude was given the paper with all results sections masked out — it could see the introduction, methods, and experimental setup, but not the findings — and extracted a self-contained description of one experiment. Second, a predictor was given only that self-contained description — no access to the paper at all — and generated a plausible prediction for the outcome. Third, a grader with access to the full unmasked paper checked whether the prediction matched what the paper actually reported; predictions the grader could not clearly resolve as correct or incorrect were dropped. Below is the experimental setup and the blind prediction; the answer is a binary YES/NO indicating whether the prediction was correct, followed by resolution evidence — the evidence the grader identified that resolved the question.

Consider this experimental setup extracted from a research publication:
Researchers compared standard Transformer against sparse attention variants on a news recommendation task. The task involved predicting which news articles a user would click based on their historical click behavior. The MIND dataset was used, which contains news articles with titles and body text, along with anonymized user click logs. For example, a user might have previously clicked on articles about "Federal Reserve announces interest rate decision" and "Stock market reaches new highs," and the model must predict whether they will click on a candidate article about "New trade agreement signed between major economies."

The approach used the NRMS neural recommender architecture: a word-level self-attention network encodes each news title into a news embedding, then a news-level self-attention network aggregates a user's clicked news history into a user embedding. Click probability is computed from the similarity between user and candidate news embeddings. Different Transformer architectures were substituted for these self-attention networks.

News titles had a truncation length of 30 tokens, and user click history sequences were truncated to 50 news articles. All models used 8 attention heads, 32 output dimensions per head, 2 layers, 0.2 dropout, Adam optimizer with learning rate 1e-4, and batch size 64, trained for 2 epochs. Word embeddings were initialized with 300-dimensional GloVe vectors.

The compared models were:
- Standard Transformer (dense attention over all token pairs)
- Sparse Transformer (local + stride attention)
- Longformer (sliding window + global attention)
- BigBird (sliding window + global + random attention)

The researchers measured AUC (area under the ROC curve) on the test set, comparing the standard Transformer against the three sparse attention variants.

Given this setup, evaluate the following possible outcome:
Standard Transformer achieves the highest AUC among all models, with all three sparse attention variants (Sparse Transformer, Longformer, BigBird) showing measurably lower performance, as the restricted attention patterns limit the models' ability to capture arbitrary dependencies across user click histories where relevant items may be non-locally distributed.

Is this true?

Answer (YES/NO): YES